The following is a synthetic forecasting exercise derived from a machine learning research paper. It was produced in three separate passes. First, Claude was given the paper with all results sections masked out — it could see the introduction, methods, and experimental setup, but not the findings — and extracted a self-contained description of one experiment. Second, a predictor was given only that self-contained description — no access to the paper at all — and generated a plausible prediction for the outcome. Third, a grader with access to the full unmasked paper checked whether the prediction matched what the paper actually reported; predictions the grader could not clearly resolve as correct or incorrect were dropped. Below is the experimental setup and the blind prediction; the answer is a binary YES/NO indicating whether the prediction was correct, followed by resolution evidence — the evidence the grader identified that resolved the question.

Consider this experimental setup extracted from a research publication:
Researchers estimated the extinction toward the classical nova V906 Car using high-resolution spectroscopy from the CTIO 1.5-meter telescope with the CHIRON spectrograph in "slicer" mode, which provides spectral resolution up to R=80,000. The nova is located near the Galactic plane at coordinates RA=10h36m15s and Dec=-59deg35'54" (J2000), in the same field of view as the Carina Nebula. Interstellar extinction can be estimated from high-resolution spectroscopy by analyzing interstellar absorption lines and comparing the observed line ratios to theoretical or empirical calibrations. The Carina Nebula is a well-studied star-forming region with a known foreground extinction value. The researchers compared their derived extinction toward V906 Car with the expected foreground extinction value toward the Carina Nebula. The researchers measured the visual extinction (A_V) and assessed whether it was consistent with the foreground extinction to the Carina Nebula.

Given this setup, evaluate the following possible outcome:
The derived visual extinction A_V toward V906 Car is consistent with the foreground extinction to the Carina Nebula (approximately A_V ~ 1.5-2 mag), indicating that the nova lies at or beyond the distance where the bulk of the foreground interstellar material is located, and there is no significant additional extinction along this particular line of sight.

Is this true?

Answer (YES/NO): NO